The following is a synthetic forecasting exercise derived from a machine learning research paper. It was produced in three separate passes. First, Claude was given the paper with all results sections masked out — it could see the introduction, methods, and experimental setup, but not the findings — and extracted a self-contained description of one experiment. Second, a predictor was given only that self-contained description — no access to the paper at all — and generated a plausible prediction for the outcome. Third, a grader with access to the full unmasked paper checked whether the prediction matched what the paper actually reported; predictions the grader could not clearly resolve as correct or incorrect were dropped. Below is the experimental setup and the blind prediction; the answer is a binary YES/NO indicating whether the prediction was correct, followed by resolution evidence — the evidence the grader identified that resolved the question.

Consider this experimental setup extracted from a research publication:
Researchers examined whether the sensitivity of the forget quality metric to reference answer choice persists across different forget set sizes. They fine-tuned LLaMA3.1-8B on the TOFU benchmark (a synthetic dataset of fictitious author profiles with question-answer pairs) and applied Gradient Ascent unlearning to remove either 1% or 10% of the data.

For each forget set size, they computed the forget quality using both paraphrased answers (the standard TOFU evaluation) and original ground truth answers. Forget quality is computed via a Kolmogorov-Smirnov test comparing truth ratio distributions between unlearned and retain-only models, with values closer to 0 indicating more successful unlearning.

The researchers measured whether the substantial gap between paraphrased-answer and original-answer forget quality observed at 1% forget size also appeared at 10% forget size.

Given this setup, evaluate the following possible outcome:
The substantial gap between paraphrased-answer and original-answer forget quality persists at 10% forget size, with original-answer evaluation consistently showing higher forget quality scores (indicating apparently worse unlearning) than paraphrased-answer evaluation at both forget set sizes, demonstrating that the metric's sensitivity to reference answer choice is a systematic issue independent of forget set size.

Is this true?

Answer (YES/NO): NO